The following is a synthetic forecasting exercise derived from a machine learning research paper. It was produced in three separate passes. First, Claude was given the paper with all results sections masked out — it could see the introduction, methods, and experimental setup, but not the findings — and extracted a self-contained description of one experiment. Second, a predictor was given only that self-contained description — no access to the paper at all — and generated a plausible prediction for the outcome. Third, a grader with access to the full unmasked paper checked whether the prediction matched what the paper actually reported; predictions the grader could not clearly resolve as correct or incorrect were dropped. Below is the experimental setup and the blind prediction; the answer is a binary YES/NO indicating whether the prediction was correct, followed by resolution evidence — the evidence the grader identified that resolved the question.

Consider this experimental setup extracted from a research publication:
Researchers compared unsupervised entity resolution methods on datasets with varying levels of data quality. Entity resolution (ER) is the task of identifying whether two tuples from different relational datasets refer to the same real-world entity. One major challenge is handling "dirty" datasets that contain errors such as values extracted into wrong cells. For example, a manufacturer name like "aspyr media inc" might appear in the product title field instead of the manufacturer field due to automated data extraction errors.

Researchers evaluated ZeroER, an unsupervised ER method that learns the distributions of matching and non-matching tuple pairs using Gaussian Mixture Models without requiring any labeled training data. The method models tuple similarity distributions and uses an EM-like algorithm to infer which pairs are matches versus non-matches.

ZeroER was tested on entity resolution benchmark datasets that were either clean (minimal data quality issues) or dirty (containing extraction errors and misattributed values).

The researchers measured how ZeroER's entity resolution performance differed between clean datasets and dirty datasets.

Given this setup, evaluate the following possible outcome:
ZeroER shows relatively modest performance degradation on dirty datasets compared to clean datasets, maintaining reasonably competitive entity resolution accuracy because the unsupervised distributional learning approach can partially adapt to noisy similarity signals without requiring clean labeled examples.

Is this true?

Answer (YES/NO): NO